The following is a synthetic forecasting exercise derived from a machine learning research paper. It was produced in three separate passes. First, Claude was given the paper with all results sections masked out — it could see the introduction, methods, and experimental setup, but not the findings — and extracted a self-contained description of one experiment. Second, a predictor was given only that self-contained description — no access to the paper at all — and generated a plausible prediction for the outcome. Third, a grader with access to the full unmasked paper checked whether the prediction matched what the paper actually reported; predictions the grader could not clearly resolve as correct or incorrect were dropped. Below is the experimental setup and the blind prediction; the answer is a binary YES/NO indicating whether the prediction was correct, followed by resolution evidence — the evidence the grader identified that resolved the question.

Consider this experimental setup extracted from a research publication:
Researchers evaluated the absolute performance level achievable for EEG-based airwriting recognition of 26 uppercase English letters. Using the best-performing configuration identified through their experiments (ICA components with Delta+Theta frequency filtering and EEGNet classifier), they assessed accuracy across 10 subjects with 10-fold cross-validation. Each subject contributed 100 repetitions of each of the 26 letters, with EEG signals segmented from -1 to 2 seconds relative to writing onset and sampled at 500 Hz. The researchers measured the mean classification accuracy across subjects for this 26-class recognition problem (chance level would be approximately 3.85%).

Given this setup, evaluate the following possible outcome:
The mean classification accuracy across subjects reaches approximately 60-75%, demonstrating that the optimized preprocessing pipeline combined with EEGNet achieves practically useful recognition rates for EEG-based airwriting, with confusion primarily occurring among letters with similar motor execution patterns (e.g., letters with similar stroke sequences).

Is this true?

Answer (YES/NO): NO